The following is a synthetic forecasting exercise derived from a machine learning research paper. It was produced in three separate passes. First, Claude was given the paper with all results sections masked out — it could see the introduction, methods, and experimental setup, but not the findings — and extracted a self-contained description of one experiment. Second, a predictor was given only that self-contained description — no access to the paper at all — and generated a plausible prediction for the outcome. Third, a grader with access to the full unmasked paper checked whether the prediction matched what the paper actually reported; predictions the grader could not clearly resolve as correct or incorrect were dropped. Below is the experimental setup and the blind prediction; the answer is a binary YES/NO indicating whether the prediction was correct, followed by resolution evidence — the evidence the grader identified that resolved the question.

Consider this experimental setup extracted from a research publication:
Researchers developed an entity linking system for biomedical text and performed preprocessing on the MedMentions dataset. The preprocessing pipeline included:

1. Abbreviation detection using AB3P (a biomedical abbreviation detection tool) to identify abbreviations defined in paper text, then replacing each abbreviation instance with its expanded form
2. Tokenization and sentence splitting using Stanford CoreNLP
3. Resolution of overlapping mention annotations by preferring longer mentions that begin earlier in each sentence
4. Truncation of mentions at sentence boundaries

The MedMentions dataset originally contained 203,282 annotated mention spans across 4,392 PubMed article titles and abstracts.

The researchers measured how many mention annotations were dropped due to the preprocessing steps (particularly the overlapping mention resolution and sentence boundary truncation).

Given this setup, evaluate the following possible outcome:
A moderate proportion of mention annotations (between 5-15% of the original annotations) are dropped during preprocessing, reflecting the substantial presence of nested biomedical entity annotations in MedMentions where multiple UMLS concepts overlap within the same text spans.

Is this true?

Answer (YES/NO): NO